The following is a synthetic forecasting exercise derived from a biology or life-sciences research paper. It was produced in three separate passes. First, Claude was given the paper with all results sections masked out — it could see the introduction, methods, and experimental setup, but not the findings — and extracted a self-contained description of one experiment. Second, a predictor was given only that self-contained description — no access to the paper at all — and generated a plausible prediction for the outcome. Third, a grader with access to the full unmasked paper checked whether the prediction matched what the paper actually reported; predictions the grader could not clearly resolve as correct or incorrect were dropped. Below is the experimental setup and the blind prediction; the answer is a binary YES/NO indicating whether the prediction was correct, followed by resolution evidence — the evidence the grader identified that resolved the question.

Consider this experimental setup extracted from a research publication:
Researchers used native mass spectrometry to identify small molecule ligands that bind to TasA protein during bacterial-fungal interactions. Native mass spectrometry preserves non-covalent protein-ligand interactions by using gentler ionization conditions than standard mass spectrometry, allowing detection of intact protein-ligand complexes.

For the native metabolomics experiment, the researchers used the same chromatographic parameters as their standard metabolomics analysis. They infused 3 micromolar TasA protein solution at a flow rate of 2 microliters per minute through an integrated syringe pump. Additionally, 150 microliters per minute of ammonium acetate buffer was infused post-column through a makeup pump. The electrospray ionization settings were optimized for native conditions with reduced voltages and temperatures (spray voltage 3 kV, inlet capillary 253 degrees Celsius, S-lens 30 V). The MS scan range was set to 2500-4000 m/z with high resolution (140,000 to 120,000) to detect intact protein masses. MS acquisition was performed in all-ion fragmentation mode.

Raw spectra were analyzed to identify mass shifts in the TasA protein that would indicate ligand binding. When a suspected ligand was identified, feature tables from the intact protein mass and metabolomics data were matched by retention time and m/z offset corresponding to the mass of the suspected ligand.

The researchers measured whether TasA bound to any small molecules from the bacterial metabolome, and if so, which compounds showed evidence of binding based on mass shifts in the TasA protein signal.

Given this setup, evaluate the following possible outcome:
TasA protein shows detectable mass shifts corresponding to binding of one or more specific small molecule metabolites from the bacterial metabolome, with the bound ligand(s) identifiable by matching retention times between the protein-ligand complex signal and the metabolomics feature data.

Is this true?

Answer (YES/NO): YES